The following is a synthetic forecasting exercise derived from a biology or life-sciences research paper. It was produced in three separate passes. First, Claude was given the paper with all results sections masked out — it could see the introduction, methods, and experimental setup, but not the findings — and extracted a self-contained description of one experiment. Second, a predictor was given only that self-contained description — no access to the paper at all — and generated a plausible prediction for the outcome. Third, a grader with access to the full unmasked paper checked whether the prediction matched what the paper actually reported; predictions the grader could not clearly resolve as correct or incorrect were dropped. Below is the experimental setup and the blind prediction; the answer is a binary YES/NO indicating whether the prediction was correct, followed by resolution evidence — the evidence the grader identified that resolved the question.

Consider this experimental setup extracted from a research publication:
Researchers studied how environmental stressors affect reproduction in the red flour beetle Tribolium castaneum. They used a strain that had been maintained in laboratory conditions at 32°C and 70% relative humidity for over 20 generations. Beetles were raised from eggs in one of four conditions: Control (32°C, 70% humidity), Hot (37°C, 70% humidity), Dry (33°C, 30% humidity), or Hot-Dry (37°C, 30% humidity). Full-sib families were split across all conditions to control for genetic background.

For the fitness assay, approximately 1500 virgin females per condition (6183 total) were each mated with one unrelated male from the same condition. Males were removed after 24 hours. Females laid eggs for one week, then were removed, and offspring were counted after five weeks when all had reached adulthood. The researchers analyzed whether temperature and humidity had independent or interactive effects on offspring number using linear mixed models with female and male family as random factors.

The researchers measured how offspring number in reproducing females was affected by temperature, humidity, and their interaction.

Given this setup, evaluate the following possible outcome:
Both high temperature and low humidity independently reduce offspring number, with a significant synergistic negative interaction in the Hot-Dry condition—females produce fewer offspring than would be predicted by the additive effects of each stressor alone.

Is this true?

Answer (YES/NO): YES